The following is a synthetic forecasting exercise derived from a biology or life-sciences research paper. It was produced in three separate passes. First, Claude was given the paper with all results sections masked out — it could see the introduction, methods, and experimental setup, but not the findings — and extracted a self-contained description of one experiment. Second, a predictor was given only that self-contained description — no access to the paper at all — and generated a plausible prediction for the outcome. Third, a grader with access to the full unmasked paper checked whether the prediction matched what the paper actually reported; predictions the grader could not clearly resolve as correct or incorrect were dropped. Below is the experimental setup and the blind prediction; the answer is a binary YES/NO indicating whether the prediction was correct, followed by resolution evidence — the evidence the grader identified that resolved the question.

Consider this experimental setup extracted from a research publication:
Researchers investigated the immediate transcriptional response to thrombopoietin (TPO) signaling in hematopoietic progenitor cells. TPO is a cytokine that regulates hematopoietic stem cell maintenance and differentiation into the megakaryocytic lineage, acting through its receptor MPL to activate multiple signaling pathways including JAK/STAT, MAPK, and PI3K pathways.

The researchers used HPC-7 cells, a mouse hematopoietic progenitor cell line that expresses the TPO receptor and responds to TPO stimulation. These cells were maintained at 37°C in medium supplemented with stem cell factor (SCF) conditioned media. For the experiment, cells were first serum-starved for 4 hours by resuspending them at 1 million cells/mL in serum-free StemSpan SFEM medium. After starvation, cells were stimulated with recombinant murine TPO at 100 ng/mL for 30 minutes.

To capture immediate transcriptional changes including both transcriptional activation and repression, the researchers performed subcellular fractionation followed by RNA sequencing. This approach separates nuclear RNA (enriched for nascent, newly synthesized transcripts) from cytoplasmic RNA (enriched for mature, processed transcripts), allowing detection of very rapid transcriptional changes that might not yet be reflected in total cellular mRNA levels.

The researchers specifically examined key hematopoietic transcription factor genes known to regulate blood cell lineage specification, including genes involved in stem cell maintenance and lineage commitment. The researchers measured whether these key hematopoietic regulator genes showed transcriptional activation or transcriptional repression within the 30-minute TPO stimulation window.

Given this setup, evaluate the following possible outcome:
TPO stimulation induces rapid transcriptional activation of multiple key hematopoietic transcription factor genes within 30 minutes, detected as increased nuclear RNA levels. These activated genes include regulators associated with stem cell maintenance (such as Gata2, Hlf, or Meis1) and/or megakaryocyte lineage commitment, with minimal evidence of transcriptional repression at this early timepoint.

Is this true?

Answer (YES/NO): NO